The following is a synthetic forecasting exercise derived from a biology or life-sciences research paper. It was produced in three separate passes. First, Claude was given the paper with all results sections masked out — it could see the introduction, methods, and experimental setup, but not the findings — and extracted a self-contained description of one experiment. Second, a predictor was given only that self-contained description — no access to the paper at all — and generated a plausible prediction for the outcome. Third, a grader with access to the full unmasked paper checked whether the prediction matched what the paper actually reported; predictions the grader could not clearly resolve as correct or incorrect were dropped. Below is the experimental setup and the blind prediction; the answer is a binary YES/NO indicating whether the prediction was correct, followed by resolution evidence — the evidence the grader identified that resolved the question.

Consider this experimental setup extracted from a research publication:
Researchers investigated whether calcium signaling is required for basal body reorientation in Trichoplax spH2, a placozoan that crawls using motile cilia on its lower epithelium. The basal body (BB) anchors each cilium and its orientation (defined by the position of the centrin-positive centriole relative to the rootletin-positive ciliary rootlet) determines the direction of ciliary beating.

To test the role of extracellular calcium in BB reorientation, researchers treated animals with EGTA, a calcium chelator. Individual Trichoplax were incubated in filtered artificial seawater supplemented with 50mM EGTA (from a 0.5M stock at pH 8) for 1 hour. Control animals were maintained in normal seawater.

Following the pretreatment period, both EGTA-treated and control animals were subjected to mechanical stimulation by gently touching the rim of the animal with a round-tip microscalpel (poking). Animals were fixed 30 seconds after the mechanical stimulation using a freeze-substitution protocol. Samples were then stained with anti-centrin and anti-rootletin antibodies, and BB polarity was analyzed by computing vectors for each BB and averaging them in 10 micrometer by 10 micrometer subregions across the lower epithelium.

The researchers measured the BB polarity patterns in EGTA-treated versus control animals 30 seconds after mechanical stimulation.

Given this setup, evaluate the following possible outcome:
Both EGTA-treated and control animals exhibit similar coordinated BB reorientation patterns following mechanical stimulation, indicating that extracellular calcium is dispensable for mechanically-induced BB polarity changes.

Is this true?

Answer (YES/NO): NO